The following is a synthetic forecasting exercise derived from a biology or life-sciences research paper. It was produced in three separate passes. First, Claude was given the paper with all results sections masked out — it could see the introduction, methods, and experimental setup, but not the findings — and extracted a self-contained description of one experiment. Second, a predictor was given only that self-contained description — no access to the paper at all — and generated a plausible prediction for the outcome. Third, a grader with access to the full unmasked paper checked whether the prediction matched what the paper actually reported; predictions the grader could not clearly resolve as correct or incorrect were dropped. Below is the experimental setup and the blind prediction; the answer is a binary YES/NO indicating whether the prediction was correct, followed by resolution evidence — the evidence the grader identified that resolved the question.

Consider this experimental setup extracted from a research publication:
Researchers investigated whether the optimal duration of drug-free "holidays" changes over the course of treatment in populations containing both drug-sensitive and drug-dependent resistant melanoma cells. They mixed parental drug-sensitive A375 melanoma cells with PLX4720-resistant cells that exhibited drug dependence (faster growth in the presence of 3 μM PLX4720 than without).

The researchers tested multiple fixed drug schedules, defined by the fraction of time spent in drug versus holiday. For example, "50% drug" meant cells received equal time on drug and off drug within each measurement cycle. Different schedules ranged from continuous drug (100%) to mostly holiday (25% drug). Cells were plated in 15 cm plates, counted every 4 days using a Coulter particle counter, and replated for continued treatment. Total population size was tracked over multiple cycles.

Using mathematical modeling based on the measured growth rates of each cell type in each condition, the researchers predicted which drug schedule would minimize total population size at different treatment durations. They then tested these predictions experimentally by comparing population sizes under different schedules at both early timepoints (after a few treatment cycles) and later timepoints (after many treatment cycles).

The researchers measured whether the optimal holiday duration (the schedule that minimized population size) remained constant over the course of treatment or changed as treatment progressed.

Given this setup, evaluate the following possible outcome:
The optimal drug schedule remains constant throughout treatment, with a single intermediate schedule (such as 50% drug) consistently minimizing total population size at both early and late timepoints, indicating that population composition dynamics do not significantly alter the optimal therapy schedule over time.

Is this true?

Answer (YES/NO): NO